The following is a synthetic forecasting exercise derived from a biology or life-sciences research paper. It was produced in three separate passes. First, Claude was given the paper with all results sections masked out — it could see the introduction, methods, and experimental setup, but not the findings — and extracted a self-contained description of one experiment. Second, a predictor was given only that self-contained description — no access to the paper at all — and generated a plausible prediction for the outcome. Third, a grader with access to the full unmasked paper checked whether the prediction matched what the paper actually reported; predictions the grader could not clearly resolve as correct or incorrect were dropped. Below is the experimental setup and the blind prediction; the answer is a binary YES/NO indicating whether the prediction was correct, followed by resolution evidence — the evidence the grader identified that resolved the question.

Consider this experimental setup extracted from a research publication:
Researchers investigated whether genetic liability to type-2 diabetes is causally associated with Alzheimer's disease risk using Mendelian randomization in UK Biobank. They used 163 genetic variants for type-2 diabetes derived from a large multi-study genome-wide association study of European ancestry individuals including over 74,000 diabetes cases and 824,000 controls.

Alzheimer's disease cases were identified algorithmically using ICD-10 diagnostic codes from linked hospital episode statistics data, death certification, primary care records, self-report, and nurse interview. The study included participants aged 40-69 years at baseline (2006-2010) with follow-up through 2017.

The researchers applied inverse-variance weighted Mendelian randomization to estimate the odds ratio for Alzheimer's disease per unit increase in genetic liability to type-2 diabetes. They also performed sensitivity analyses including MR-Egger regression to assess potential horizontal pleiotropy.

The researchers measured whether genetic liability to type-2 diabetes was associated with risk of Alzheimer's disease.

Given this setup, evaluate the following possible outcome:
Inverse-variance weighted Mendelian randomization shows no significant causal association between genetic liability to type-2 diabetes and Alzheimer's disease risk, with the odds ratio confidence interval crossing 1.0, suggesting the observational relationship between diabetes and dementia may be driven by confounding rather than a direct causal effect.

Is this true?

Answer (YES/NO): YES